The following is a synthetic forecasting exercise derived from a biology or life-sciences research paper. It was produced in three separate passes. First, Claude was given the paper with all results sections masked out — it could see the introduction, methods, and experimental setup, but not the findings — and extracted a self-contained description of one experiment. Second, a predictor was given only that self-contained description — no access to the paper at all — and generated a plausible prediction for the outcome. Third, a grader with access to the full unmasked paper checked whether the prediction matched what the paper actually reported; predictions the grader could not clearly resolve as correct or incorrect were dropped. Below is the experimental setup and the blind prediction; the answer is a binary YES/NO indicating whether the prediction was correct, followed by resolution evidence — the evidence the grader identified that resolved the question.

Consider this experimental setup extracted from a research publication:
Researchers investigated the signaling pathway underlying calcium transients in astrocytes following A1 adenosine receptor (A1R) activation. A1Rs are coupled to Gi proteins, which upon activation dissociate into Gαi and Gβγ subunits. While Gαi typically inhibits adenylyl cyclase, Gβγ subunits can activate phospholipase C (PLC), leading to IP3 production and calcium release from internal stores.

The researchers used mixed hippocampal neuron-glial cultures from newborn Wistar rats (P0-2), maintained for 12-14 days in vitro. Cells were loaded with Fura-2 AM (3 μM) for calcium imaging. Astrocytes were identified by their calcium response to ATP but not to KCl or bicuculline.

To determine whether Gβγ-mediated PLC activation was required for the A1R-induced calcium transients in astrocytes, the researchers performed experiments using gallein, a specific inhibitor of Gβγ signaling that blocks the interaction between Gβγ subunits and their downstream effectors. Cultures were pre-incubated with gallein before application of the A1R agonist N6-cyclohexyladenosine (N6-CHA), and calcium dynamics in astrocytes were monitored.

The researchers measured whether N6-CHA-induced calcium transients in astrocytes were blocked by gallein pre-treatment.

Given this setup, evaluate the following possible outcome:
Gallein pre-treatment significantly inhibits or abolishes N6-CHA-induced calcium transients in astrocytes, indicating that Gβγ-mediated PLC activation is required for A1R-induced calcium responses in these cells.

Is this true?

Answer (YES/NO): YES